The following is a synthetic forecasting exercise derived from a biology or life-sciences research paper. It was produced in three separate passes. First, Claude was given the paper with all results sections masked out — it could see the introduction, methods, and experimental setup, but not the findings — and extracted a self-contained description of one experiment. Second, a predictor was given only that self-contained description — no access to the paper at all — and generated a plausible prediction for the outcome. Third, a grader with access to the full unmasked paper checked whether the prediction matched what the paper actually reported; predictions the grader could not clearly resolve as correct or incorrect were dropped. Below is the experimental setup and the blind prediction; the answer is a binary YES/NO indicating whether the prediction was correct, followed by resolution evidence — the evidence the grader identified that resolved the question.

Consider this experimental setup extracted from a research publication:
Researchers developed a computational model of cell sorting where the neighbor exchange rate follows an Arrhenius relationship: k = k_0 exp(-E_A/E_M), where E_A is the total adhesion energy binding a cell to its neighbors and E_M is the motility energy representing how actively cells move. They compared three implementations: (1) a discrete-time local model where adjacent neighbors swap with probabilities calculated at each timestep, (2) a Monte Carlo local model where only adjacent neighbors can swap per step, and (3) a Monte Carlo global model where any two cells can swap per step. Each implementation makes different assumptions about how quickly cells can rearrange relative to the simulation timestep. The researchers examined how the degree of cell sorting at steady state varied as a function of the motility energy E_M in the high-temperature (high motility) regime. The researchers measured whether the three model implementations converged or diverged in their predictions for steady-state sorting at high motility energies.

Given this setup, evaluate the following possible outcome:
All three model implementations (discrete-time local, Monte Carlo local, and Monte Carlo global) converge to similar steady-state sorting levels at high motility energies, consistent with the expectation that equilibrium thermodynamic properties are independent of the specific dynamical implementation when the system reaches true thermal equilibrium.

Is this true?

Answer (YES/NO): YES